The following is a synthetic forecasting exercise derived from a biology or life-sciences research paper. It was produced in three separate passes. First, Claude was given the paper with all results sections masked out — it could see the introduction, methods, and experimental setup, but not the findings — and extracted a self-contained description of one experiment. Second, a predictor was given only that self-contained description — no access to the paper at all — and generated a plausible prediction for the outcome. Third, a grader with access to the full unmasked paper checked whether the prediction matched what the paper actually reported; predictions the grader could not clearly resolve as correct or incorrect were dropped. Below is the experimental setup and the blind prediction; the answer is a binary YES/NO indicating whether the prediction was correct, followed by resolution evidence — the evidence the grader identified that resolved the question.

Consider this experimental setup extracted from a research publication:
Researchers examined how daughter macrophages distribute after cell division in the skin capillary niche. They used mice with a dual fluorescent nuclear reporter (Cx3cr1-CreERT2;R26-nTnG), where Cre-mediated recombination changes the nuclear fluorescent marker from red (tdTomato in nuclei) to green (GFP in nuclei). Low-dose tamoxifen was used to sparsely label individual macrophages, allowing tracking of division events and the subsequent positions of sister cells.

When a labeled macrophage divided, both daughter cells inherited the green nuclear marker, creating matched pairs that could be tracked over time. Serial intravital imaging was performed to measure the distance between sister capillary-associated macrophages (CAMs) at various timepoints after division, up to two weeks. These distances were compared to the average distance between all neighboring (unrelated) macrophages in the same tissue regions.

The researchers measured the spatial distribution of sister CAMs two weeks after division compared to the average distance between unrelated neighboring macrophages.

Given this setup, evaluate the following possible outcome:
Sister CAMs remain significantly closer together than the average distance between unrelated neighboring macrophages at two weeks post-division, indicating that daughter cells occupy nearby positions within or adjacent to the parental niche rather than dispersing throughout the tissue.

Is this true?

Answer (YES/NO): YES